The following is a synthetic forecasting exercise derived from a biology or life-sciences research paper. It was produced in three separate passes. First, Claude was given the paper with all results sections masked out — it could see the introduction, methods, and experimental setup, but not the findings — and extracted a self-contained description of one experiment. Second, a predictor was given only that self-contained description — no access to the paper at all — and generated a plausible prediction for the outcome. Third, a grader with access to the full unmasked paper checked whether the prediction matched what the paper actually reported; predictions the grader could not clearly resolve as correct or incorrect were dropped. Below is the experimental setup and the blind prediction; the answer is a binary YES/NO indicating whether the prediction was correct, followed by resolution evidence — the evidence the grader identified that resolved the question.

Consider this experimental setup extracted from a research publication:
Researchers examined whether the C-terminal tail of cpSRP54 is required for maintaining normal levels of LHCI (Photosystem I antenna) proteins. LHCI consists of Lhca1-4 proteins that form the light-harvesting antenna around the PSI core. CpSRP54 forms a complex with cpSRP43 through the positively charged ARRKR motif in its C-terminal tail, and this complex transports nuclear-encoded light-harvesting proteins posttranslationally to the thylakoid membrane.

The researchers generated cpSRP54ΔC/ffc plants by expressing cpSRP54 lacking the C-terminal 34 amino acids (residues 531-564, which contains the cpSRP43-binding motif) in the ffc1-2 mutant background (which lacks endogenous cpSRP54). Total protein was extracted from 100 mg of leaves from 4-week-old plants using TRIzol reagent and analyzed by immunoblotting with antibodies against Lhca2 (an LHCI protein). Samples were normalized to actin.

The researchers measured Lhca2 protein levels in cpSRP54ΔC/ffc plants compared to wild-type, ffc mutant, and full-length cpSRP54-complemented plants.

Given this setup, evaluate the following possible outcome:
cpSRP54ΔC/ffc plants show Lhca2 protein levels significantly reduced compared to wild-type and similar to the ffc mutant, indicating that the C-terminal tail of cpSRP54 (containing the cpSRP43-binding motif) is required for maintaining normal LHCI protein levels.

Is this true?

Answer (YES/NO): YES